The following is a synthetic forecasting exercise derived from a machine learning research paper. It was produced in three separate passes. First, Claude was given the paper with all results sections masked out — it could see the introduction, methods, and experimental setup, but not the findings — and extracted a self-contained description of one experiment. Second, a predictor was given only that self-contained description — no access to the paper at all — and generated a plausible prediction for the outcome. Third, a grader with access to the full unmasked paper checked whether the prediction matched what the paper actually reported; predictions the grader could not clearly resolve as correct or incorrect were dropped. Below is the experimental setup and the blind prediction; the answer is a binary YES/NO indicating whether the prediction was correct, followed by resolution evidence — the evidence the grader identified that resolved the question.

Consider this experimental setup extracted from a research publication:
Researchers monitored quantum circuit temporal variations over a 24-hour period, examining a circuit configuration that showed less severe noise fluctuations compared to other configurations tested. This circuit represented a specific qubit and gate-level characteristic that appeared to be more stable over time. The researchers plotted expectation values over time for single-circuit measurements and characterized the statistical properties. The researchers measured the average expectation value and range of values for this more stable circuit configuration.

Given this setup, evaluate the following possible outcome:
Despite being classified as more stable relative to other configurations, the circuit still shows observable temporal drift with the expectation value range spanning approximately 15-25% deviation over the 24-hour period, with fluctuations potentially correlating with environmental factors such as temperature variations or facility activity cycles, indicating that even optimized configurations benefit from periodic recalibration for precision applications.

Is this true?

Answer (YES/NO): NO